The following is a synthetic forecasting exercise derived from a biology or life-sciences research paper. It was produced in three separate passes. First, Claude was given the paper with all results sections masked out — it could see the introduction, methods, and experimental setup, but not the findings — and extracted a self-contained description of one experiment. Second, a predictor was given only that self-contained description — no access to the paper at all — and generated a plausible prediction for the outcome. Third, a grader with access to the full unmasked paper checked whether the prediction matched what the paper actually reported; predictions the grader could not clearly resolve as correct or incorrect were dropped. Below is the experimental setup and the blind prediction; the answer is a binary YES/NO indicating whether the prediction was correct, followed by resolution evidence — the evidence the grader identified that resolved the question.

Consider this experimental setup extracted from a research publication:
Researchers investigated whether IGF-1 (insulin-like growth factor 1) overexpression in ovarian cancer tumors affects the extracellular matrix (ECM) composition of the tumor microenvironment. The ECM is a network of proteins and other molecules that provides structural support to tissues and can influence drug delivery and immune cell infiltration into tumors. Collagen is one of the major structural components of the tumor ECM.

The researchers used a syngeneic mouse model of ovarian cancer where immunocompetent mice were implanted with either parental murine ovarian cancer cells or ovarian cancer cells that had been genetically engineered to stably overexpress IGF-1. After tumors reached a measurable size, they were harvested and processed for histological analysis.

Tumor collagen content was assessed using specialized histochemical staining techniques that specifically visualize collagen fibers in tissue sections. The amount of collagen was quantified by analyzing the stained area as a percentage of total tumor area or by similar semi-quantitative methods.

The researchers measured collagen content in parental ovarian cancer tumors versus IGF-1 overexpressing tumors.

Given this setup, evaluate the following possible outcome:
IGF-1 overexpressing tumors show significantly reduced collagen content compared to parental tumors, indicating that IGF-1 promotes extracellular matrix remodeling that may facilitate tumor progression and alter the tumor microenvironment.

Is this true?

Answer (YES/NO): NO